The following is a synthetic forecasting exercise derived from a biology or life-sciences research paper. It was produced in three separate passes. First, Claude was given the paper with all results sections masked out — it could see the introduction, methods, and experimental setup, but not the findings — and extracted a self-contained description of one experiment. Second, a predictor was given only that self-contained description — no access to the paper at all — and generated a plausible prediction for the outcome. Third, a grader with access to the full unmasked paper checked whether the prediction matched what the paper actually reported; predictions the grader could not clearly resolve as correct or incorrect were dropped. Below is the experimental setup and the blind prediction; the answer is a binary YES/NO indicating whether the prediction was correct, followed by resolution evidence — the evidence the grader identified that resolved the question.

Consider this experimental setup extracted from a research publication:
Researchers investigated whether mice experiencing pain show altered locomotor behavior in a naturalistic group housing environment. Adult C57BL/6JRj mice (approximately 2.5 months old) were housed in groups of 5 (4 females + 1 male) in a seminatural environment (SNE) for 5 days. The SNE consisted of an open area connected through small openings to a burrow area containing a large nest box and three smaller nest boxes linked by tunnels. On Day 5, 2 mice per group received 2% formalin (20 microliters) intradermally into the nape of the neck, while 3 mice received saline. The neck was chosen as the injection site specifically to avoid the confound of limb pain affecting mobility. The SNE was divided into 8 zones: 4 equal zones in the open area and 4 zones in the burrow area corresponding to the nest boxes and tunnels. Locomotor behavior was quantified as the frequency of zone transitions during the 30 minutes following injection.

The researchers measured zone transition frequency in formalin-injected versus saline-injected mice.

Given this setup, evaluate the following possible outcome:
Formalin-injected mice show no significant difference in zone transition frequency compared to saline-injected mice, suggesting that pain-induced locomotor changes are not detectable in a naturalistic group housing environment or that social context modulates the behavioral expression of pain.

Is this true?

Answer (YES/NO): YES